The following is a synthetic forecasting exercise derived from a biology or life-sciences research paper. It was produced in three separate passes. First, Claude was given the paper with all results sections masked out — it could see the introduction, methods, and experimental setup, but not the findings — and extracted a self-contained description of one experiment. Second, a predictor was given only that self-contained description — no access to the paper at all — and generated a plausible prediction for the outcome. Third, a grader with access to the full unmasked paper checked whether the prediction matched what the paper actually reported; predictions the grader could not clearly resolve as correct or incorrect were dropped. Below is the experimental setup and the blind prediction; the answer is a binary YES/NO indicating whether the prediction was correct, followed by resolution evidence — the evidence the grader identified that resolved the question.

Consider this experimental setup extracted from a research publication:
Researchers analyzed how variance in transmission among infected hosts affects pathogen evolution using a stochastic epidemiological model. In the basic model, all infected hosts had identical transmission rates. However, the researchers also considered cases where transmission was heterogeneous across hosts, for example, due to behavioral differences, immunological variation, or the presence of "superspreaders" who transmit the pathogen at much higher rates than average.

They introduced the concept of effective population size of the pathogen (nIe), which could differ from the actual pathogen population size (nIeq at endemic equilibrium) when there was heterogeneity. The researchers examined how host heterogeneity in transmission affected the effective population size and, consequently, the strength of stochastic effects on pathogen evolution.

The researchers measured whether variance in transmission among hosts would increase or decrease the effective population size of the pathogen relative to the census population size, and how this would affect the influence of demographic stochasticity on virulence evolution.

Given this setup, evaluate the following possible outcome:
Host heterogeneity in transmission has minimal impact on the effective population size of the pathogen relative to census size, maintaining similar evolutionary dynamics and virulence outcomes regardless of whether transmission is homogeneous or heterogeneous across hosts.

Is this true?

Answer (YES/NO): NO